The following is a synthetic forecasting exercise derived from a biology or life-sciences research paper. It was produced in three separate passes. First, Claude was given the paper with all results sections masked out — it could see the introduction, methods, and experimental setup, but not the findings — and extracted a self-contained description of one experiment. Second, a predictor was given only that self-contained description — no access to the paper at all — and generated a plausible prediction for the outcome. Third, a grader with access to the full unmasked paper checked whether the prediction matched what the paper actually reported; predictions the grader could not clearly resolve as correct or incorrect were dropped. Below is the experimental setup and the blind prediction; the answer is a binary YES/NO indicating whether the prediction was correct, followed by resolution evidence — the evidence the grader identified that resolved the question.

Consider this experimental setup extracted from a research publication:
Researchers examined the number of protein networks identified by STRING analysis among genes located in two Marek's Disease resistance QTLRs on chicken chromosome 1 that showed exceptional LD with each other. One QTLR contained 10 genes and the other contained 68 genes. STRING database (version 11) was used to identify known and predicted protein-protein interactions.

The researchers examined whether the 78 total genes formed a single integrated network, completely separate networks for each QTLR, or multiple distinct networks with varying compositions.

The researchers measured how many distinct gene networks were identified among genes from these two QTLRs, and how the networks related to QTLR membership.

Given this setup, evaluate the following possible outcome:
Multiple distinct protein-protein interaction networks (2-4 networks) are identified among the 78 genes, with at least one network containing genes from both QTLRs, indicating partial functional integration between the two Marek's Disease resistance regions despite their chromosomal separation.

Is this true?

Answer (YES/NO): NO